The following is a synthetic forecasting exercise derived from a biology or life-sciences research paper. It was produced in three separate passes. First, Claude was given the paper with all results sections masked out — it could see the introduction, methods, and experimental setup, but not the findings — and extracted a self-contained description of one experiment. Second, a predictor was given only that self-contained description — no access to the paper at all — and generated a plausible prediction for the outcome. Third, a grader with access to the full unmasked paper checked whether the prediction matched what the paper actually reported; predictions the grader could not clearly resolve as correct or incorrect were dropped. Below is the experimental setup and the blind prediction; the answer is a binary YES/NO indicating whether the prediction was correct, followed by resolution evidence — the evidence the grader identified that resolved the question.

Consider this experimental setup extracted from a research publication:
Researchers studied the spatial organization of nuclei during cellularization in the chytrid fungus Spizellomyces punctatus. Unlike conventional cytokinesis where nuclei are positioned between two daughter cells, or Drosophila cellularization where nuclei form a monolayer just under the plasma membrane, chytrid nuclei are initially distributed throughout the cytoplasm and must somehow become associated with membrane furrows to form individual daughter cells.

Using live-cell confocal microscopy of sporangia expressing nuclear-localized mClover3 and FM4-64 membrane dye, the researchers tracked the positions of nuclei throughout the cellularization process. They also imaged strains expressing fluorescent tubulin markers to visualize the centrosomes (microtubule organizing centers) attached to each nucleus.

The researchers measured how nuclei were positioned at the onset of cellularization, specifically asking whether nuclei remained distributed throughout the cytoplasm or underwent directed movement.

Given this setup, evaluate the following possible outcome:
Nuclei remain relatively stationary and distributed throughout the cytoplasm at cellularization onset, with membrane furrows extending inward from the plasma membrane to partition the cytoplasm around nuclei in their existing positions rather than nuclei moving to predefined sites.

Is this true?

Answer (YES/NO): NO